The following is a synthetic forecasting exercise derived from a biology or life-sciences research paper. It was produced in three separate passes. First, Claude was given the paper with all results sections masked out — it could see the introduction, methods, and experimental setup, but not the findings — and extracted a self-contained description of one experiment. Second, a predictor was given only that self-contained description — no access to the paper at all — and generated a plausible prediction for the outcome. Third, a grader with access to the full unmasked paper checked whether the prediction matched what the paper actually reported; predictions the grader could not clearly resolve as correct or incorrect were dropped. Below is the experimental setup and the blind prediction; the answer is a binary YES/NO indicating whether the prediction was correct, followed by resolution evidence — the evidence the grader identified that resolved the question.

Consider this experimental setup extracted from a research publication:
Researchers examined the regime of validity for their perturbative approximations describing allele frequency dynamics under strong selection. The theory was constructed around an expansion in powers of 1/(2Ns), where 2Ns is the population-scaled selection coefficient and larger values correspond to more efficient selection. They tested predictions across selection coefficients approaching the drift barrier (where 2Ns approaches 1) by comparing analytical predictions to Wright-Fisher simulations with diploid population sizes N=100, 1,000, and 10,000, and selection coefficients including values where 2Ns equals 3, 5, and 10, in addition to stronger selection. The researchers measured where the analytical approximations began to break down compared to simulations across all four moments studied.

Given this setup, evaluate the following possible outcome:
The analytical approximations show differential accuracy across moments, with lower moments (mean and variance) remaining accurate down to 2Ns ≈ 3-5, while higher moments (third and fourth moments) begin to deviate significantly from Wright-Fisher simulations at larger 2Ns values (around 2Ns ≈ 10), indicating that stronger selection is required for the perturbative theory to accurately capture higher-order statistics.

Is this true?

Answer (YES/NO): NO